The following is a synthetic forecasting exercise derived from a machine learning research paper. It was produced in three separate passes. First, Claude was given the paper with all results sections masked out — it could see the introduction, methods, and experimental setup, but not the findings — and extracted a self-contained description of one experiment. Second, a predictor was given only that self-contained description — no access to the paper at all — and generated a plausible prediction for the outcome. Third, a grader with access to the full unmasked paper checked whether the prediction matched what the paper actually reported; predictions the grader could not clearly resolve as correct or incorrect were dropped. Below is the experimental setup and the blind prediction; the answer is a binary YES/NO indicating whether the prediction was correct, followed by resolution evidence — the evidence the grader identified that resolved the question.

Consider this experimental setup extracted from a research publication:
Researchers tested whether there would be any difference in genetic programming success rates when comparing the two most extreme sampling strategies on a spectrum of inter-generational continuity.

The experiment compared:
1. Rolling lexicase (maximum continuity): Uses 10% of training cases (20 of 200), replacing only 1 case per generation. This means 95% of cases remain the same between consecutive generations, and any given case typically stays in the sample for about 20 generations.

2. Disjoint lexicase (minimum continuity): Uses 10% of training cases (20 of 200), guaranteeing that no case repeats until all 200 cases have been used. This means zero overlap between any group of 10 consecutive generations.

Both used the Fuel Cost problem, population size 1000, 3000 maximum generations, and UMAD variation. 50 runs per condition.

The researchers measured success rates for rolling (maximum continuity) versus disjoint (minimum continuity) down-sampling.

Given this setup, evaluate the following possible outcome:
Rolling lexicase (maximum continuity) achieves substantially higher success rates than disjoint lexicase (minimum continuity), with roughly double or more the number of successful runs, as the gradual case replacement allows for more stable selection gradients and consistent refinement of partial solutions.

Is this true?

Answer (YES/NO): NO